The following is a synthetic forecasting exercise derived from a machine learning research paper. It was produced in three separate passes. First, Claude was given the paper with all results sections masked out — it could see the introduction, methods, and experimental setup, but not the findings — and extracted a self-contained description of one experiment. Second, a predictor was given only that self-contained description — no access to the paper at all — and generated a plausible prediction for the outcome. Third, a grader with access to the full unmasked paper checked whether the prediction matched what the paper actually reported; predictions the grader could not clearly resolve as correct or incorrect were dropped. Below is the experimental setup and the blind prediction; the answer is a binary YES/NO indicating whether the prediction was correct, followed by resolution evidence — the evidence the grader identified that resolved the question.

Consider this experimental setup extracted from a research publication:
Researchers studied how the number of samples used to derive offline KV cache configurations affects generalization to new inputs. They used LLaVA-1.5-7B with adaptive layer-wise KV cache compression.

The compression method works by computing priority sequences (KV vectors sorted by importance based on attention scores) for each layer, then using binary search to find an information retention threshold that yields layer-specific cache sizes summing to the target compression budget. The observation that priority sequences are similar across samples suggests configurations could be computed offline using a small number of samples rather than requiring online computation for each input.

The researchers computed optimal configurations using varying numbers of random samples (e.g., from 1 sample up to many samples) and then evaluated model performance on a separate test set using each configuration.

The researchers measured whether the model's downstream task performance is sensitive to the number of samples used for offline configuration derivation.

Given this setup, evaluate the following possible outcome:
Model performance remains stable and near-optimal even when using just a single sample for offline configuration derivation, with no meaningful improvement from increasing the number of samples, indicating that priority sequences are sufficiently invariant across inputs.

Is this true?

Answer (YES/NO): YES